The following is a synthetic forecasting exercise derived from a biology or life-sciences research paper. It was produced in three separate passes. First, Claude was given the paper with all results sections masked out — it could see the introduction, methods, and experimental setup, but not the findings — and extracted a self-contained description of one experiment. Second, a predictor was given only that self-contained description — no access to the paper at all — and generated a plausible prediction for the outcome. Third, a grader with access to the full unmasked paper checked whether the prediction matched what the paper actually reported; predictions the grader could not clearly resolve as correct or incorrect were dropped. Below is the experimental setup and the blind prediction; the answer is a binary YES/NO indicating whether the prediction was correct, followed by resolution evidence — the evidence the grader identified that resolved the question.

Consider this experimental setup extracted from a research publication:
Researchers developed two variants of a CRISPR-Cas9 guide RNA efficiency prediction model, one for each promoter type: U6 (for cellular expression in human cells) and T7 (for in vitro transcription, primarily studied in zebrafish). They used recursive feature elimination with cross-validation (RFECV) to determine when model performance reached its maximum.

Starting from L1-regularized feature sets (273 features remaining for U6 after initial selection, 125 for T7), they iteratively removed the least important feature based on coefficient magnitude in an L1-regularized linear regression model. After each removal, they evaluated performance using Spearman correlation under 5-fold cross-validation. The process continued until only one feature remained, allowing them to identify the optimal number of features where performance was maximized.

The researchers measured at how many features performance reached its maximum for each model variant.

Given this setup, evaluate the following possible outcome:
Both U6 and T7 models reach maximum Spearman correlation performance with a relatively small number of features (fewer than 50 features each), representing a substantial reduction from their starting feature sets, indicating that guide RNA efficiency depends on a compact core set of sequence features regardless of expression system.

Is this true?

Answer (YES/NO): NO